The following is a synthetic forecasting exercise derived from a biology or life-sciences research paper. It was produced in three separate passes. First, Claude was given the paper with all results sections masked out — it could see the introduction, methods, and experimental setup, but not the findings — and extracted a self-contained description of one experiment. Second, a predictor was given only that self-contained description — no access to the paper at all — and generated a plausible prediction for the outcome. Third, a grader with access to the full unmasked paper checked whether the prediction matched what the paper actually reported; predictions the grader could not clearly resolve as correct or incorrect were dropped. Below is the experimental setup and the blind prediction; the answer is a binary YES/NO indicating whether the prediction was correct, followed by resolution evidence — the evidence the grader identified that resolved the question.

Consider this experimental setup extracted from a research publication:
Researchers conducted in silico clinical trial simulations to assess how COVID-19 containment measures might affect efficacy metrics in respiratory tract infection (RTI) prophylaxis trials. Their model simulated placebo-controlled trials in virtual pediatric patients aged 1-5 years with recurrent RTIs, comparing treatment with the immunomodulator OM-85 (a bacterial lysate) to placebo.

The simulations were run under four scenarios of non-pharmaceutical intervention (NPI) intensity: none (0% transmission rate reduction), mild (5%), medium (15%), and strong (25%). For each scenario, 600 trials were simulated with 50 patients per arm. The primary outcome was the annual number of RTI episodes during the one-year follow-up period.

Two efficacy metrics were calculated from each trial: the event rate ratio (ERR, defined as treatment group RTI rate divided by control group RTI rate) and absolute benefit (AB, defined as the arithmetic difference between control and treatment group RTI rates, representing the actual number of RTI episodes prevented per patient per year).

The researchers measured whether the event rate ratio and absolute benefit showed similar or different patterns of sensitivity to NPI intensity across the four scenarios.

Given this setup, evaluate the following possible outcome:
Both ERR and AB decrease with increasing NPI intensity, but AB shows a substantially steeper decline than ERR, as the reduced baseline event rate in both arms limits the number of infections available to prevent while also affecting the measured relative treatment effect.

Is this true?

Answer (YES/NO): NO